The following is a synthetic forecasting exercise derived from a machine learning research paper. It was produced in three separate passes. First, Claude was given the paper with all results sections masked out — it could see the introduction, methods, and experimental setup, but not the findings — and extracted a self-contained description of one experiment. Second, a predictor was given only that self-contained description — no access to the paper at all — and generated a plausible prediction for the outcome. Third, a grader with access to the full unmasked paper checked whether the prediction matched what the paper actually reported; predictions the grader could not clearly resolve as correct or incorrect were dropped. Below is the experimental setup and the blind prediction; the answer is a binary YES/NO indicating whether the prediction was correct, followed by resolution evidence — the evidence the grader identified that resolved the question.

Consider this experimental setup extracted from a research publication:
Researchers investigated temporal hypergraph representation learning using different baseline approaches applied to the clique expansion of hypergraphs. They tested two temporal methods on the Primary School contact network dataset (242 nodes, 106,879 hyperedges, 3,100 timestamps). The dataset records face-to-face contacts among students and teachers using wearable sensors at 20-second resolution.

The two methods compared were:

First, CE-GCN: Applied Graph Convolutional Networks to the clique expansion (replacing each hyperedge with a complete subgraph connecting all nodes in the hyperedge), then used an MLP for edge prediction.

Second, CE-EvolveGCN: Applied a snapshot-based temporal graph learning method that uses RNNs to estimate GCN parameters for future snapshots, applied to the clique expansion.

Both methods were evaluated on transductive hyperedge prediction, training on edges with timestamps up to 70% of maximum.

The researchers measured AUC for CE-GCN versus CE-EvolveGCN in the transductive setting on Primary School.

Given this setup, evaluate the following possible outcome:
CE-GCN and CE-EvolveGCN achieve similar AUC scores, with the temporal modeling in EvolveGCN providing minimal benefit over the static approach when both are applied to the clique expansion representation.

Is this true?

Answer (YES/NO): NO